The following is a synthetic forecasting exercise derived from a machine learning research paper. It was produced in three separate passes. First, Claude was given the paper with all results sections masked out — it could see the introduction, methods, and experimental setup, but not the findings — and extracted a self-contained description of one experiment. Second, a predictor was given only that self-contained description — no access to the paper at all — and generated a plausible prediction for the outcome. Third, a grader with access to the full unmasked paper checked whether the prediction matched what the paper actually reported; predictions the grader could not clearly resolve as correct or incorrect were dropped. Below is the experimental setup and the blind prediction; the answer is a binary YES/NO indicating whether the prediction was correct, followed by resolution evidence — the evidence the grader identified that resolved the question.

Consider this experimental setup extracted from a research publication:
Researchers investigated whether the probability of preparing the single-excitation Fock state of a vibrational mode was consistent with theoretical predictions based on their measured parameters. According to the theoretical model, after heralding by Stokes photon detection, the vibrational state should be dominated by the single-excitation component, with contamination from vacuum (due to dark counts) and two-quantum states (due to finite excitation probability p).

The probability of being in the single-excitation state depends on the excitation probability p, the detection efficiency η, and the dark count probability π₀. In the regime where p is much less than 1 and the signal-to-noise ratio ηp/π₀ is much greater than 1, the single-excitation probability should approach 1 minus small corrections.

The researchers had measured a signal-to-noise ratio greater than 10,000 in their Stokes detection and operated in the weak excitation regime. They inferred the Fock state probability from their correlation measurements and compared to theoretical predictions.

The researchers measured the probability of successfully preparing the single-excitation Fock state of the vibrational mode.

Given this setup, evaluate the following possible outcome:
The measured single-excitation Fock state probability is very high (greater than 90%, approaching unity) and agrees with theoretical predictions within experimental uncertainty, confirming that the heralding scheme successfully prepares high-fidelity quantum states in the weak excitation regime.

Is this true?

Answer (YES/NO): YES